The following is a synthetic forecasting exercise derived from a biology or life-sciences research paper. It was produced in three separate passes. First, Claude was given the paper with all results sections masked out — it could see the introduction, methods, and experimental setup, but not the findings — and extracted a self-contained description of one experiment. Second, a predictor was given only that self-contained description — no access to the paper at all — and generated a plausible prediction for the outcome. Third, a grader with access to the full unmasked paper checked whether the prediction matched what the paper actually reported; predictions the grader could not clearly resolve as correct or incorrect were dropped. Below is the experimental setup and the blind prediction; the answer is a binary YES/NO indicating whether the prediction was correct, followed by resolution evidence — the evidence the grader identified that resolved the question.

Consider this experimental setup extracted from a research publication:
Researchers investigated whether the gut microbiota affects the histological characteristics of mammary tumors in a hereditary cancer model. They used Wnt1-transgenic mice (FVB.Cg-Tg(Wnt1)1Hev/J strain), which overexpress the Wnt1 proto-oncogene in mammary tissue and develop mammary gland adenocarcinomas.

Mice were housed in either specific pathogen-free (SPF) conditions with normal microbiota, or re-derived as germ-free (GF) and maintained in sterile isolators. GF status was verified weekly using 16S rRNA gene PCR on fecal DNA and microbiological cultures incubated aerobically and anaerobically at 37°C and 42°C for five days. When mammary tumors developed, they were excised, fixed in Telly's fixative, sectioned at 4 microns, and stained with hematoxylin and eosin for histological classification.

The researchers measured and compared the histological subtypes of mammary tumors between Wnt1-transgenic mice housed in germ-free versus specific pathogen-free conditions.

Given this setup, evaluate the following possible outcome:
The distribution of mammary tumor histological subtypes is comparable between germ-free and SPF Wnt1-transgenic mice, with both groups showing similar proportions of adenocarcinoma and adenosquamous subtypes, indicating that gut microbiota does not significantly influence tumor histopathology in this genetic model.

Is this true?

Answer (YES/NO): NO